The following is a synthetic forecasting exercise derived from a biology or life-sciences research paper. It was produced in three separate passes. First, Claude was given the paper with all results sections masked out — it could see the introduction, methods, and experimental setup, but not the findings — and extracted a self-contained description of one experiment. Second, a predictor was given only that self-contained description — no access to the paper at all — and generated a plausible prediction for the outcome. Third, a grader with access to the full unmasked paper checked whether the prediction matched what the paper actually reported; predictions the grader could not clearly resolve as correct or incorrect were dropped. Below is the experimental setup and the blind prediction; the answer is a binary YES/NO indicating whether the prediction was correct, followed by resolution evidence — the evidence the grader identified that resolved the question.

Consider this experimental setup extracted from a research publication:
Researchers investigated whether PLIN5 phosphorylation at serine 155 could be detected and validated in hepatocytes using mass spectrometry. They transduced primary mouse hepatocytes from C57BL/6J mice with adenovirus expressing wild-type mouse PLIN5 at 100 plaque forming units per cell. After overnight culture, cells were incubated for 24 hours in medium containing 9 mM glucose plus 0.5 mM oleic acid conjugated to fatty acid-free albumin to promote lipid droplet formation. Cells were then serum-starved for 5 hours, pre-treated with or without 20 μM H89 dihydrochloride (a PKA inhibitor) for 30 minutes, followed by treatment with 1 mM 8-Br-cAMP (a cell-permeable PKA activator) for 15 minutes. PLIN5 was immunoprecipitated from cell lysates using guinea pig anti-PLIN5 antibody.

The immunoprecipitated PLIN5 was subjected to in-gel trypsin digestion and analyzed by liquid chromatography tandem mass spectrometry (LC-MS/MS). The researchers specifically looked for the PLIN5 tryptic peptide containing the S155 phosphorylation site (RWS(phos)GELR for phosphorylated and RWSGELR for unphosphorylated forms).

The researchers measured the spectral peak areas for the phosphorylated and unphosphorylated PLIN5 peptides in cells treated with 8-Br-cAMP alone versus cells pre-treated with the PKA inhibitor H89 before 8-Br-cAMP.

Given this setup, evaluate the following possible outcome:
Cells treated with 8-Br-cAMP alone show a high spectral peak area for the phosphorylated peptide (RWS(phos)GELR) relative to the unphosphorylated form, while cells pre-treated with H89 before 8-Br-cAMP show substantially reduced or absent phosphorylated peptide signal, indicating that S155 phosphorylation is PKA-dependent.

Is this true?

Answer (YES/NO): YES